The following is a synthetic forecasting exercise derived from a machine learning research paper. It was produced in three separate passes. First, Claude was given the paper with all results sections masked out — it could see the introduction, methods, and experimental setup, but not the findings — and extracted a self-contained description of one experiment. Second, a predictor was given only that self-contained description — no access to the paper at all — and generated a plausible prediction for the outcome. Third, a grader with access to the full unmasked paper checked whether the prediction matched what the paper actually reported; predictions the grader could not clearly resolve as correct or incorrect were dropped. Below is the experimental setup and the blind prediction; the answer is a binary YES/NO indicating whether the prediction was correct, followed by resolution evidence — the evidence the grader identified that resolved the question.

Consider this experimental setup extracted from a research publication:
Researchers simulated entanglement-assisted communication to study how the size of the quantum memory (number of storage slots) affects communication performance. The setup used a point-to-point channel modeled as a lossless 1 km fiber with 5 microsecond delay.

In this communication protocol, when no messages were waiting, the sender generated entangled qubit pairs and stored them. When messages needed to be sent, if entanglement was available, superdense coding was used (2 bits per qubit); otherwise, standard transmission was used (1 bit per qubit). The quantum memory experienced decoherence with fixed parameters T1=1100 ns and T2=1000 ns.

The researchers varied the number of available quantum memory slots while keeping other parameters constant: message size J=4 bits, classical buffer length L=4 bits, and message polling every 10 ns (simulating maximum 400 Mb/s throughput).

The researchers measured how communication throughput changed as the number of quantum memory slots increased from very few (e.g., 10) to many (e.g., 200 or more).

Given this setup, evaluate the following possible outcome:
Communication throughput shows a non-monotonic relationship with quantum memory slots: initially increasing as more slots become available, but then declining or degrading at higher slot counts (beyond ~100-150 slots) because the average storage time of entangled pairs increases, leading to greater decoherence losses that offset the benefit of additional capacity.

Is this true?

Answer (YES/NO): NO